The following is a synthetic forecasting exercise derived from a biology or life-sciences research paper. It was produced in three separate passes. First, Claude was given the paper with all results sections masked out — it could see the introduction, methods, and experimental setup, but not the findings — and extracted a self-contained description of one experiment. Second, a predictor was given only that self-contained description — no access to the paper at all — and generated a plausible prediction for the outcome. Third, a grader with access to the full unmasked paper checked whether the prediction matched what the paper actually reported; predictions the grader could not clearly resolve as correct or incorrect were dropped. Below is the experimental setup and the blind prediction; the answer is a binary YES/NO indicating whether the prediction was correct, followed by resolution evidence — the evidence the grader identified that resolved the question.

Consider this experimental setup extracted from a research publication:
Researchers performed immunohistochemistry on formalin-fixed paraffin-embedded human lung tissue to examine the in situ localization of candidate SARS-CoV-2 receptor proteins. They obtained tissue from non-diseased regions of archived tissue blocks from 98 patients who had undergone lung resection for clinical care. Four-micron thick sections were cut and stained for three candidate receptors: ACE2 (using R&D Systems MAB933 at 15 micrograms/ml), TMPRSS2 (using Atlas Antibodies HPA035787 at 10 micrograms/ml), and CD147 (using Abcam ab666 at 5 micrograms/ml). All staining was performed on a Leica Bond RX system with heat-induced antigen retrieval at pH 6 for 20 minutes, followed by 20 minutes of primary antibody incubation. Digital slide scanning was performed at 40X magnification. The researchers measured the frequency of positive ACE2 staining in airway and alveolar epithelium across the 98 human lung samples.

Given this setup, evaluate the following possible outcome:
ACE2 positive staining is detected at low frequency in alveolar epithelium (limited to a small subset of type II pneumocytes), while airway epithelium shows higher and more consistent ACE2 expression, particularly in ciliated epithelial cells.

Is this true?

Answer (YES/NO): NO